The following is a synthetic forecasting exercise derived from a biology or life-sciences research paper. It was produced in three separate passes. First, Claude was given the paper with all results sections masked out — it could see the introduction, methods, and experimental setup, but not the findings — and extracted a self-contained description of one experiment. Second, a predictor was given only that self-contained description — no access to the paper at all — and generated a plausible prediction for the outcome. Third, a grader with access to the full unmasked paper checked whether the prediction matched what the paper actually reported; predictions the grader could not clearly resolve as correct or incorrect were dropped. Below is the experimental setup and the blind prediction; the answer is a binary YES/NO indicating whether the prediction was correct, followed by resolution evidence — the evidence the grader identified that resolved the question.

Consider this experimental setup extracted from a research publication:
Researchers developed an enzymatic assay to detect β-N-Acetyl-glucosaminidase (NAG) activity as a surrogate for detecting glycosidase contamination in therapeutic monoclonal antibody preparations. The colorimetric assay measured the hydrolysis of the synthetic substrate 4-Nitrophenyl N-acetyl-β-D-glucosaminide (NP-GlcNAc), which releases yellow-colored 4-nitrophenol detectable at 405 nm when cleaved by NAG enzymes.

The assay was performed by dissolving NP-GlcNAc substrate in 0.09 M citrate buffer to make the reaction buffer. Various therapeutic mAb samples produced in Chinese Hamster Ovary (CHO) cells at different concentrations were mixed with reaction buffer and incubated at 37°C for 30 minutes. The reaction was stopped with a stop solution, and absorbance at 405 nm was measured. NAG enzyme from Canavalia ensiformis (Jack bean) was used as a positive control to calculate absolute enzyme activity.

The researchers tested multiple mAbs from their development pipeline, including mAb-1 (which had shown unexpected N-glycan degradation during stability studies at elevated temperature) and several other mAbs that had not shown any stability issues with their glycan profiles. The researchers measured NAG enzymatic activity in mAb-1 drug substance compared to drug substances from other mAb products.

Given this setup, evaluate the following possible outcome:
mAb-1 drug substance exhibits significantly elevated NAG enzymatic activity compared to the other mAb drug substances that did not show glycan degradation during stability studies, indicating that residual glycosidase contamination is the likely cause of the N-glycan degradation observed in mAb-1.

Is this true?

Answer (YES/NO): YES